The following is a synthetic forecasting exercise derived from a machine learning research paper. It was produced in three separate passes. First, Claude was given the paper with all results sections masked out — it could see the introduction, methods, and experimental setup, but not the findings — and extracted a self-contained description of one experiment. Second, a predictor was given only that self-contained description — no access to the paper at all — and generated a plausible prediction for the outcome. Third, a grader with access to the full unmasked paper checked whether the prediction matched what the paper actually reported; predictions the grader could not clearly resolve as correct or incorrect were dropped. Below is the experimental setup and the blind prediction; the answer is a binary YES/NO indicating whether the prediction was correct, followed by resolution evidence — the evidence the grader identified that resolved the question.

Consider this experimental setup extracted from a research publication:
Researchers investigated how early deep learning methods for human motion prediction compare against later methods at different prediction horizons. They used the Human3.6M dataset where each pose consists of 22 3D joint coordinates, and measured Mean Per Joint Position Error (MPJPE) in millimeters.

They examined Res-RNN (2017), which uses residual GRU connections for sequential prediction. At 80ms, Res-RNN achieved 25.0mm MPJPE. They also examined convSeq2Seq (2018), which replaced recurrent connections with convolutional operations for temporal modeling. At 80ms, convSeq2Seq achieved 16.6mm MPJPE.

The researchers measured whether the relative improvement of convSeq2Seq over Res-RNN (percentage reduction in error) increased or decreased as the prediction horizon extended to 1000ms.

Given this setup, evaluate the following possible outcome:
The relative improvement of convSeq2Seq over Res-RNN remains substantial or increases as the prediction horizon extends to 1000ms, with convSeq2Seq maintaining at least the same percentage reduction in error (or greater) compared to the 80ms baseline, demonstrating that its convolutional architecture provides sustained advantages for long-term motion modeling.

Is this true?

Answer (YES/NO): NO